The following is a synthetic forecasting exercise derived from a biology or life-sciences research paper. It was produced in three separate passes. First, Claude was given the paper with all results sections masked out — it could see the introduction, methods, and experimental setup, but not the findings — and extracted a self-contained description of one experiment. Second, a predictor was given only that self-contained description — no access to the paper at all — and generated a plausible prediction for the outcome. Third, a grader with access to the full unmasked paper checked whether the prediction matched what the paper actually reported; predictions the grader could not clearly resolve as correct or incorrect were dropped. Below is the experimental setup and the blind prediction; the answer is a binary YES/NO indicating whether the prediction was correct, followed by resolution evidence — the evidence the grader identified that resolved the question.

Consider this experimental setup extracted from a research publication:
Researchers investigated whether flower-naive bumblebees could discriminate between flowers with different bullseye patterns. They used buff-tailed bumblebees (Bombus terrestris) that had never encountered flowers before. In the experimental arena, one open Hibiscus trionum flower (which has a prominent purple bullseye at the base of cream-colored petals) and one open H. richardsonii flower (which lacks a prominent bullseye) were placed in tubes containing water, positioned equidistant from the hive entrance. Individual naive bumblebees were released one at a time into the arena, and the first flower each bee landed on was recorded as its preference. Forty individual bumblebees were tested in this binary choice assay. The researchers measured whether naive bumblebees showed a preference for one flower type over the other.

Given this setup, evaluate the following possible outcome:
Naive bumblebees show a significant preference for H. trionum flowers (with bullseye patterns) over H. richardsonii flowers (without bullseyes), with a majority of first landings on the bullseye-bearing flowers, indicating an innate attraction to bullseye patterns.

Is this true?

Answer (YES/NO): YES